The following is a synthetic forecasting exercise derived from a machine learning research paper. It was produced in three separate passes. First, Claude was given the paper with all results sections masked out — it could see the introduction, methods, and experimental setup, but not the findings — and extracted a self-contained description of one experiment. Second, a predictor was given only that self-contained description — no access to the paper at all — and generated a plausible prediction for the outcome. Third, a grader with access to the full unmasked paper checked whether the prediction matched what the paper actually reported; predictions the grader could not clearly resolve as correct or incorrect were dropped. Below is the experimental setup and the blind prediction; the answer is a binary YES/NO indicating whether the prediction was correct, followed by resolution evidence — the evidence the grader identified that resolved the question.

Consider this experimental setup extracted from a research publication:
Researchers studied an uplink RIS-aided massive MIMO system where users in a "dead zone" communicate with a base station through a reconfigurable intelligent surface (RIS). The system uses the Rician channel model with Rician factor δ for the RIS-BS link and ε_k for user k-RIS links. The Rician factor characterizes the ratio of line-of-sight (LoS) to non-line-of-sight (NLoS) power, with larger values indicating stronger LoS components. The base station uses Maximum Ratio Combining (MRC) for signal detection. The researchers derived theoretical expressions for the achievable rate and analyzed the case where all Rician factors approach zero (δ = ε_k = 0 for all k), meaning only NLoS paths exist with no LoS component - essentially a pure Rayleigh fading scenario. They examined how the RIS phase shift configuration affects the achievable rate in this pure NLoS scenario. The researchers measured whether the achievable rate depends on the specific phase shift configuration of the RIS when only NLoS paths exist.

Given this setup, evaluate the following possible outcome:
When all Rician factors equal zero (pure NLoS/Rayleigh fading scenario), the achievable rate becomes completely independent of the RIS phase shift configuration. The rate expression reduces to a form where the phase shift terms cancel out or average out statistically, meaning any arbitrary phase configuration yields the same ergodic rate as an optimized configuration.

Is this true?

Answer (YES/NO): YES